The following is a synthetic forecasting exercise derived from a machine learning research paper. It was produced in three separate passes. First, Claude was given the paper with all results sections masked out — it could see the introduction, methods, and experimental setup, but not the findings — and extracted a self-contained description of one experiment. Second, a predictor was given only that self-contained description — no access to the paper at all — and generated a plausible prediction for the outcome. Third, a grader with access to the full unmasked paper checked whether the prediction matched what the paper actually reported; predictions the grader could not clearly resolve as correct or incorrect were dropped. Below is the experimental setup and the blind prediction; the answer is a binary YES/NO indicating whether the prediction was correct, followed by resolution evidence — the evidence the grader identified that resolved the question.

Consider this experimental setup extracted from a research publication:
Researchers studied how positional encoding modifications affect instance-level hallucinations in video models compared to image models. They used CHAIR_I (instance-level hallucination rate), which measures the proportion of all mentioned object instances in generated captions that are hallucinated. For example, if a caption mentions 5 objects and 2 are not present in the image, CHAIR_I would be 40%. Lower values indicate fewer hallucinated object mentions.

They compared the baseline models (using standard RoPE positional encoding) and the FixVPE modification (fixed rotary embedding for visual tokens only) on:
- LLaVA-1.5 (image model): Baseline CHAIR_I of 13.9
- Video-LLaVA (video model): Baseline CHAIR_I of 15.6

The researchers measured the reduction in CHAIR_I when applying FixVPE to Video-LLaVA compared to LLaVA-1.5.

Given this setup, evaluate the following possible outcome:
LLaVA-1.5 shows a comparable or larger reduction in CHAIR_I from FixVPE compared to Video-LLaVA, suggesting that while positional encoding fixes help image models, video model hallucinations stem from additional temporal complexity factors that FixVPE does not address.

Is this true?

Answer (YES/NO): NO